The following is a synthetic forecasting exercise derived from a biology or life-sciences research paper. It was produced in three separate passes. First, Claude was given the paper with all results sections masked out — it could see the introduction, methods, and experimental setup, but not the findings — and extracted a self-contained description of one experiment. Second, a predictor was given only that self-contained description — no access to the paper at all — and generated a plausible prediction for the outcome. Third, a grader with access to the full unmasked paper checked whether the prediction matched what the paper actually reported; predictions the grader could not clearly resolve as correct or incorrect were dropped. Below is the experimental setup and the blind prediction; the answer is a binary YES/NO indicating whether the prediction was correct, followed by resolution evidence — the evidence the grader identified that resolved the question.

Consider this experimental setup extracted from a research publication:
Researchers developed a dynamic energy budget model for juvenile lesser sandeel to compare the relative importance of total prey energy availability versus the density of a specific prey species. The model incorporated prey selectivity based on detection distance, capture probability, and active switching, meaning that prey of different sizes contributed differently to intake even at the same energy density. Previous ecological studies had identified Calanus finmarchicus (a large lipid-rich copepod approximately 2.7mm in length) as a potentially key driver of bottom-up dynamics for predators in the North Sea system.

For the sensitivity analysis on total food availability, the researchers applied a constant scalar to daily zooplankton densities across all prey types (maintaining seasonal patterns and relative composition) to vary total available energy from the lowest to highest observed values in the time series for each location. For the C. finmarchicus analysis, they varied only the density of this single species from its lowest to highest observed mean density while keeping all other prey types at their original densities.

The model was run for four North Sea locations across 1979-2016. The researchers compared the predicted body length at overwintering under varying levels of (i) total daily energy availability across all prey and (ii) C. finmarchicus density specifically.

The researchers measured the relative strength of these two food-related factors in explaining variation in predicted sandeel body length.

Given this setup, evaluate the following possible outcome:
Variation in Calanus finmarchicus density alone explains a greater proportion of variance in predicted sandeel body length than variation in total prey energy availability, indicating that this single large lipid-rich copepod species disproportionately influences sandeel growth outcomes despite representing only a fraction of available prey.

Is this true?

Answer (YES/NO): NO